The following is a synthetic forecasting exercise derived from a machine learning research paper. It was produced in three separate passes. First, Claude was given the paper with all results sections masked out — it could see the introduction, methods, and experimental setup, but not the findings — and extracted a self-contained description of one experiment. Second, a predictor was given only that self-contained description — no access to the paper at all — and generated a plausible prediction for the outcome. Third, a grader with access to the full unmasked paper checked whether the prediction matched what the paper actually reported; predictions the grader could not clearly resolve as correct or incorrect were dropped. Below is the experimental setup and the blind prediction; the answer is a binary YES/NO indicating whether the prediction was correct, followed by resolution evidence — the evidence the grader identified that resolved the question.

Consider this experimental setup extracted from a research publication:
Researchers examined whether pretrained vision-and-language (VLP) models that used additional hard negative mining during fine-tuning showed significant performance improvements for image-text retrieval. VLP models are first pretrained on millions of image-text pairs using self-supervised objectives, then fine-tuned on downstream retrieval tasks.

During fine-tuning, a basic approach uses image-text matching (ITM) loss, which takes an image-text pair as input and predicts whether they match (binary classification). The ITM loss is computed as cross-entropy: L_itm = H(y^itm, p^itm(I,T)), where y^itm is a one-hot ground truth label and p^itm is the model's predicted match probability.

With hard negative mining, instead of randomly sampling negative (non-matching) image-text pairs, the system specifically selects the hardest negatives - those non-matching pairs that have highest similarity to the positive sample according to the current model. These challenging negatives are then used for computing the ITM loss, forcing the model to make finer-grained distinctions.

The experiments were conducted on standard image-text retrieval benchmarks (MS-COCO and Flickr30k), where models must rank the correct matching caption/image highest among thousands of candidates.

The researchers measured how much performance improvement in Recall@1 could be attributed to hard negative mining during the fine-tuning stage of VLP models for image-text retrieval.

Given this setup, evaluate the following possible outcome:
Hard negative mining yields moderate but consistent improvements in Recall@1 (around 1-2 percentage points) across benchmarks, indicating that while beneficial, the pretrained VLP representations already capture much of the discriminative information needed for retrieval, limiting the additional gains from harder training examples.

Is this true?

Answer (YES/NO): NO